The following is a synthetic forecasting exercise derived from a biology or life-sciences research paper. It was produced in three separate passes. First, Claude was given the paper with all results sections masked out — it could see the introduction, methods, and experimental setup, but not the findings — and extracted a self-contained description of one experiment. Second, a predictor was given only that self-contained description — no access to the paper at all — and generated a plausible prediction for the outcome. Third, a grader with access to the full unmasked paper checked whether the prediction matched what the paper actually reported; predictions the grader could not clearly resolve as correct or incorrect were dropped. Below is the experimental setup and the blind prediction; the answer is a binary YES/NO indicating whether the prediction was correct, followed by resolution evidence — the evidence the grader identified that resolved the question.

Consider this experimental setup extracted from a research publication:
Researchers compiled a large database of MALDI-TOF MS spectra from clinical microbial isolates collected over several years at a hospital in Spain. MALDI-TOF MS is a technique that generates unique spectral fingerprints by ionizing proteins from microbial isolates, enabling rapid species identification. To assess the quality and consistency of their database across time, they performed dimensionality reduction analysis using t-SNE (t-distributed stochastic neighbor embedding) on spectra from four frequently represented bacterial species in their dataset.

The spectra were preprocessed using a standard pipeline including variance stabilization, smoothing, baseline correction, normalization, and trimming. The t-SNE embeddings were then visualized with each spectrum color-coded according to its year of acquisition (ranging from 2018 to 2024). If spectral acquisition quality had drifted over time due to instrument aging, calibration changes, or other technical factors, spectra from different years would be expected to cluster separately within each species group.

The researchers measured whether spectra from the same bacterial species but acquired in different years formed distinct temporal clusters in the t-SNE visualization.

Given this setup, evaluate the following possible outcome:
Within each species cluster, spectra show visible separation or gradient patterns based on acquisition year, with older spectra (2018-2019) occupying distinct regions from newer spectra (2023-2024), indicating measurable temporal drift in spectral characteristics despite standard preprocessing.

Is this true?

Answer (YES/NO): NO